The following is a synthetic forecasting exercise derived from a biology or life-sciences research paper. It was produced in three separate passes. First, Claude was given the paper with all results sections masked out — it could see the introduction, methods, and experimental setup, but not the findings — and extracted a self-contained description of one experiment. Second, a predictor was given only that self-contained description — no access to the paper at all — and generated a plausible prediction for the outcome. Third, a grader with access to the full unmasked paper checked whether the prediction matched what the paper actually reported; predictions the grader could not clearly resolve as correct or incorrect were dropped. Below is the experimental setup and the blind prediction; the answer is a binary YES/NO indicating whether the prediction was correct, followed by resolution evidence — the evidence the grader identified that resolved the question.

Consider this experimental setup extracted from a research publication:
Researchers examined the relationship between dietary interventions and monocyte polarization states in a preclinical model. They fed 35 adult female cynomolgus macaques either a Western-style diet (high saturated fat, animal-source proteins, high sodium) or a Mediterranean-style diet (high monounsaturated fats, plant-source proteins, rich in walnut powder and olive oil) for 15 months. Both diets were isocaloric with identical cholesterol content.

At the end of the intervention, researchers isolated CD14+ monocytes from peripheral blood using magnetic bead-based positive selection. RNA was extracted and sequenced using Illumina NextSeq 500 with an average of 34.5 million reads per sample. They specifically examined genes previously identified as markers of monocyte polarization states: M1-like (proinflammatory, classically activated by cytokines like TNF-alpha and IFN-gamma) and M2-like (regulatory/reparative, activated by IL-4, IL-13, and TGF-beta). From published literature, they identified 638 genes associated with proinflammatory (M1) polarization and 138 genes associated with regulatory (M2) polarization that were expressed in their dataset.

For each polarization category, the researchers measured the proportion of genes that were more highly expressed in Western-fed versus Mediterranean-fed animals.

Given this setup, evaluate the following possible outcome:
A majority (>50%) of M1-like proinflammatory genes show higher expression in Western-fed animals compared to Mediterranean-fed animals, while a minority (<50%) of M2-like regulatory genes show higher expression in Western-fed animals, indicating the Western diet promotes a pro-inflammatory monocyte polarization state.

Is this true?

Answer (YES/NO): NO